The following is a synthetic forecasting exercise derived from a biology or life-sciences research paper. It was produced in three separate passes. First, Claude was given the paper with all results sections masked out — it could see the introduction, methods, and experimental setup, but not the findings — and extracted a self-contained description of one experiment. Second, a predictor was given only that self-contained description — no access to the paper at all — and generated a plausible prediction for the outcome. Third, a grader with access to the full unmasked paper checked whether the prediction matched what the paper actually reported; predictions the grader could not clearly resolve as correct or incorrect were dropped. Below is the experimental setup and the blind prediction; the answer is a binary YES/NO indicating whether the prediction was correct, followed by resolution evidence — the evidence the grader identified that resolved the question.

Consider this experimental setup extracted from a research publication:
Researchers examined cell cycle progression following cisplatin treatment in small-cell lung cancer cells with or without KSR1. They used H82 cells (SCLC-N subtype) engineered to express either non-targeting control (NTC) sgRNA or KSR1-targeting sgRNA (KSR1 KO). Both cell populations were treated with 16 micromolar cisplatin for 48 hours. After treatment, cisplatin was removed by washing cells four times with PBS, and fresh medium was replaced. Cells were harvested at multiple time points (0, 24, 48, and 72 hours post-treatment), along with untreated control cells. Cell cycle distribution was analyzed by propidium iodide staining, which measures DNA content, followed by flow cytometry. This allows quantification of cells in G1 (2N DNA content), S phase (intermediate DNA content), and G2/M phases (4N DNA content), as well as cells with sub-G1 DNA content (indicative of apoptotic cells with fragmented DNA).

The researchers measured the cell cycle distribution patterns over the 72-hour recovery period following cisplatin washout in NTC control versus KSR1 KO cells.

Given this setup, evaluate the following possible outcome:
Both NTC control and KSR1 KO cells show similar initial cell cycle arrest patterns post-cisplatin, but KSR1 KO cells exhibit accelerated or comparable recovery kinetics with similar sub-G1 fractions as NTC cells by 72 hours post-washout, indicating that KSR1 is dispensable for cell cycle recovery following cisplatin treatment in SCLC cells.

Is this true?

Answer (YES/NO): NO